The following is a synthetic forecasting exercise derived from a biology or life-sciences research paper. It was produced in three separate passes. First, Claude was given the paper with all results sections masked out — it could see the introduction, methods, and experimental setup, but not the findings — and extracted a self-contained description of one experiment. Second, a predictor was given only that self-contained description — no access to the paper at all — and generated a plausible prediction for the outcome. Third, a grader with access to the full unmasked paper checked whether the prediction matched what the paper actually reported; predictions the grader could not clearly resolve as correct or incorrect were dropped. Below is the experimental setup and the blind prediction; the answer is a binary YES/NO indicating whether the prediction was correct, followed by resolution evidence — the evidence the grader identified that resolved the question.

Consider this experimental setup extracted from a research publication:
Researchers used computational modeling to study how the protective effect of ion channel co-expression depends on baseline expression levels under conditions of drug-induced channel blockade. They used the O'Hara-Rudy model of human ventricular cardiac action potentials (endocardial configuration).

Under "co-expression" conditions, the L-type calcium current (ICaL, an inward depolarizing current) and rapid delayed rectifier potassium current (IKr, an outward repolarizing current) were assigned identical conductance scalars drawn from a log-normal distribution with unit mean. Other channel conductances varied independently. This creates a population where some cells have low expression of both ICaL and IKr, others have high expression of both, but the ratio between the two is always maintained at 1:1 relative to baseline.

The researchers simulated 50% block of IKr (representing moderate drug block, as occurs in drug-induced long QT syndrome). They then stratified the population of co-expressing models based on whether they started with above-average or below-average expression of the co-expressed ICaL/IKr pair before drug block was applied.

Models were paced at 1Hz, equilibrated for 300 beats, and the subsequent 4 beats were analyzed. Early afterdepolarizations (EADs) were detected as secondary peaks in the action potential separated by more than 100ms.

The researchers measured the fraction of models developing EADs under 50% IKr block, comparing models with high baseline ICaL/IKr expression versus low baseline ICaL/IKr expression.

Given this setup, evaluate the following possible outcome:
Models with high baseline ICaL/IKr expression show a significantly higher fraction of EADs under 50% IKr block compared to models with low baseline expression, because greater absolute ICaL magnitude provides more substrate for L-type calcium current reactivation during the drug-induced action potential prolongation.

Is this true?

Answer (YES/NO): YES